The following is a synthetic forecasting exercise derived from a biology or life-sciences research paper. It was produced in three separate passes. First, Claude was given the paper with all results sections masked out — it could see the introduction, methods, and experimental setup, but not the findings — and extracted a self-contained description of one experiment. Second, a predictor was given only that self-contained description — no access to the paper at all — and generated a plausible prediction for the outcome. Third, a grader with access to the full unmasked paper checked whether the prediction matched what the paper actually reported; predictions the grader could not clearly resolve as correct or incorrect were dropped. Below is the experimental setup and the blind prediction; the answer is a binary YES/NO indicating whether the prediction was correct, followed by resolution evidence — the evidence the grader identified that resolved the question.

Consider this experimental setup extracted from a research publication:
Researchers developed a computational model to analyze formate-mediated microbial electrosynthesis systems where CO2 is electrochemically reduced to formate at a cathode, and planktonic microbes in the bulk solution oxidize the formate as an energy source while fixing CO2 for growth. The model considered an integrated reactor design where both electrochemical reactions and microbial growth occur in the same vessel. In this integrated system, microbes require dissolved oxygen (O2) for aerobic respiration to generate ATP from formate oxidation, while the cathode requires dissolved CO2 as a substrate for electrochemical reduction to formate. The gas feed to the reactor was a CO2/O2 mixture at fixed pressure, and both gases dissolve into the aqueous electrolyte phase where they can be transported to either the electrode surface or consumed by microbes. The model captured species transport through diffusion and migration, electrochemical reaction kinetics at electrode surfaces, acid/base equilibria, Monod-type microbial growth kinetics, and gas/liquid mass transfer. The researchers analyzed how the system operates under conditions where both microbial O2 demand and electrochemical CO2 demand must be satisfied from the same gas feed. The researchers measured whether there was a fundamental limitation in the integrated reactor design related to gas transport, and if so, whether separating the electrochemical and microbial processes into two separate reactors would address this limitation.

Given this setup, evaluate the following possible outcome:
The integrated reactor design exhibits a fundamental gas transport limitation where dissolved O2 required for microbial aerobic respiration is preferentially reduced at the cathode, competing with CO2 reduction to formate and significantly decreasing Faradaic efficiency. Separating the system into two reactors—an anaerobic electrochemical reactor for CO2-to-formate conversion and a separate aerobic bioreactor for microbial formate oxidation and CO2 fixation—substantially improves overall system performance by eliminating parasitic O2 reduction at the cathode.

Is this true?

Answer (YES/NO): NO